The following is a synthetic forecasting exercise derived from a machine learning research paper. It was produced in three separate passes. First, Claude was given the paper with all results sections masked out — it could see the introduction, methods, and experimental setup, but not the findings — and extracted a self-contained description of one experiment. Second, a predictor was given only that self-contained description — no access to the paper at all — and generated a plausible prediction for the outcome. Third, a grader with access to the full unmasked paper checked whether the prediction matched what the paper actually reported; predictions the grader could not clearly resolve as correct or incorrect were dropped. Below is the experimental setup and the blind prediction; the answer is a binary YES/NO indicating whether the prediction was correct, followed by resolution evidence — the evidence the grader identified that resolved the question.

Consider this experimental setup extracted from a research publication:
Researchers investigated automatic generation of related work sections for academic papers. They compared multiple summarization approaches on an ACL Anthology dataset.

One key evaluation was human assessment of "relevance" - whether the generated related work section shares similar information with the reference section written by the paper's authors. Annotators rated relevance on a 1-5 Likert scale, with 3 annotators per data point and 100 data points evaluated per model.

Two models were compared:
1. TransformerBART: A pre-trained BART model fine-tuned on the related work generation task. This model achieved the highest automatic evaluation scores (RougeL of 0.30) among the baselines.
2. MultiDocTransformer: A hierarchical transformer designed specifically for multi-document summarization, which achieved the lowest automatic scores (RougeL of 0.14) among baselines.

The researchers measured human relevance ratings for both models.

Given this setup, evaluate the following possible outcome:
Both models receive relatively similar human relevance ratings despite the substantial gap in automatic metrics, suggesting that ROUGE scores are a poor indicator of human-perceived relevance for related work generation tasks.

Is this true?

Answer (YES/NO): YES